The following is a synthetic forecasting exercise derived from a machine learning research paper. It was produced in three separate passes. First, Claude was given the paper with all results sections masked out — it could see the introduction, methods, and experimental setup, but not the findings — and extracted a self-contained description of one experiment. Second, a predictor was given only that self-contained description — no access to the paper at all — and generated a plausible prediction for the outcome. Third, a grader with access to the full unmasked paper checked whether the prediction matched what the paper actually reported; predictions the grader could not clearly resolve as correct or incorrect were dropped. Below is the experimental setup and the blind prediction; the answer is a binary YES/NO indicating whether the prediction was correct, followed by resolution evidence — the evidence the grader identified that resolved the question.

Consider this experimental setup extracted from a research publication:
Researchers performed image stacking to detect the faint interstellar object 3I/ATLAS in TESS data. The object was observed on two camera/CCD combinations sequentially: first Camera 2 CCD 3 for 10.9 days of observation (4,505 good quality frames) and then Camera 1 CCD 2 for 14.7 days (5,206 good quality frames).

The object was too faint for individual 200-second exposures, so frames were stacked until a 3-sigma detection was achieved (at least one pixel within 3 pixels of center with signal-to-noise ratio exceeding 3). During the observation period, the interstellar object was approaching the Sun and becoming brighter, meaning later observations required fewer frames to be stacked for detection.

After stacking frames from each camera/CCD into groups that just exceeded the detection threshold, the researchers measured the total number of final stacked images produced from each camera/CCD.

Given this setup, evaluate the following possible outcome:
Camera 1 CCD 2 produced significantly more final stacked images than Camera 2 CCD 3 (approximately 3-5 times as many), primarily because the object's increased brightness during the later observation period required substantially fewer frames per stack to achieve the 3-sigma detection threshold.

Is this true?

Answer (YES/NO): NO